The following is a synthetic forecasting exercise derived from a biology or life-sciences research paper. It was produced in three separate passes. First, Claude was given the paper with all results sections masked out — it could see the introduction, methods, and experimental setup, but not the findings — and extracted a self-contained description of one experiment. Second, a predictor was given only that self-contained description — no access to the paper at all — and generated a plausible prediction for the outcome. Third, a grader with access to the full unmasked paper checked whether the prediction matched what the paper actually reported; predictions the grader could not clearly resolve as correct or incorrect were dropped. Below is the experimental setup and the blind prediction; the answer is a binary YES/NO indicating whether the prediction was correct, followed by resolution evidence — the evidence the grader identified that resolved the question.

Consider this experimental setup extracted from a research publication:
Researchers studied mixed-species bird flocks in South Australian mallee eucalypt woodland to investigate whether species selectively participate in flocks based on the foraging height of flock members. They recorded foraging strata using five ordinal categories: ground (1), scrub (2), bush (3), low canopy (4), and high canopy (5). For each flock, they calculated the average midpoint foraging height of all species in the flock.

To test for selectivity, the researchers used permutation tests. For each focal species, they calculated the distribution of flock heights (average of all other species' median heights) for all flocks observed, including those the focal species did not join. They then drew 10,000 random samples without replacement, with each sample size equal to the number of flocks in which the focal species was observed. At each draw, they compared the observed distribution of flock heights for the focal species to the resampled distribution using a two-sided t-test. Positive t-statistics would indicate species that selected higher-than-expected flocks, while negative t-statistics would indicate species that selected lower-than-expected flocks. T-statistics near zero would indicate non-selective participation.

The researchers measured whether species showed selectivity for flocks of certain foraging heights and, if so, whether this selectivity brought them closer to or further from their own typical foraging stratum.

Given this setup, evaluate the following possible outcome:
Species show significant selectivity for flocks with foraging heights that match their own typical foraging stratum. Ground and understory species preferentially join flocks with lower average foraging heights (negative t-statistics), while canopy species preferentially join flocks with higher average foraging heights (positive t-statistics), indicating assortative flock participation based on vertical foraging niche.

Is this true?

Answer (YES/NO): YES